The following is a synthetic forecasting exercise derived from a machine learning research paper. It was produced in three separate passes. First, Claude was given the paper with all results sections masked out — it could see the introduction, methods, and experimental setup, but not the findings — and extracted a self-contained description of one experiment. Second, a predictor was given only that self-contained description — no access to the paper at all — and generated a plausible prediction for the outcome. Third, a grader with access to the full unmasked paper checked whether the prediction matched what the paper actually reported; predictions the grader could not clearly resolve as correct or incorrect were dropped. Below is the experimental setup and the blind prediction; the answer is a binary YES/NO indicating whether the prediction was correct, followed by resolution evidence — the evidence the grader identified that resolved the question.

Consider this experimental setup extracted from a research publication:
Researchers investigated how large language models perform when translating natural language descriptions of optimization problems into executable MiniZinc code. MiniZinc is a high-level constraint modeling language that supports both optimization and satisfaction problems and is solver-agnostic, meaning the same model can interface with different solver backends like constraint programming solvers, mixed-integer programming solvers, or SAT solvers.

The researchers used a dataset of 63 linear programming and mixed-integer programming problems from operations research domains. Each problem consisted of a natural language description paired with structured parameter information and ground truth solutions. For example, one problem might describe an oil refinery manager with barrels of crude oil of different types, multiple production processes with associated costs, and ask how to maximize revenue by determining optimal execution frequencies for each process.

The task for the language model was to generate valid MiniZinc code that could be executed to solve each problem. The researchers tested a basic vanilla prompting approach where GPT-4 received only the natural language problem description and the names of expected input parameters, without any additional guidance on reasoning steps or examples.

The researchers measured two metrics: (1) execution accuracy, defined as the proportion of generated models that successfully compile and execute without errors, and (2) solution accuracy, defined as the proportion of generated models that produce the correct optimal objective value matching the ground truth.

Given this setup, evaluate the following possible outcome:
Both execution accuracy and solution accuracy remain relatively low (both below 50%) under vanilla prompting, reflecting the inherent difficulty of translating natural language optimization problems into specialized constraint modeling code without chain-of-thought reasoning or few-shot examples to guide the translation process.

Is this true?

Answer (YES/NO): YES